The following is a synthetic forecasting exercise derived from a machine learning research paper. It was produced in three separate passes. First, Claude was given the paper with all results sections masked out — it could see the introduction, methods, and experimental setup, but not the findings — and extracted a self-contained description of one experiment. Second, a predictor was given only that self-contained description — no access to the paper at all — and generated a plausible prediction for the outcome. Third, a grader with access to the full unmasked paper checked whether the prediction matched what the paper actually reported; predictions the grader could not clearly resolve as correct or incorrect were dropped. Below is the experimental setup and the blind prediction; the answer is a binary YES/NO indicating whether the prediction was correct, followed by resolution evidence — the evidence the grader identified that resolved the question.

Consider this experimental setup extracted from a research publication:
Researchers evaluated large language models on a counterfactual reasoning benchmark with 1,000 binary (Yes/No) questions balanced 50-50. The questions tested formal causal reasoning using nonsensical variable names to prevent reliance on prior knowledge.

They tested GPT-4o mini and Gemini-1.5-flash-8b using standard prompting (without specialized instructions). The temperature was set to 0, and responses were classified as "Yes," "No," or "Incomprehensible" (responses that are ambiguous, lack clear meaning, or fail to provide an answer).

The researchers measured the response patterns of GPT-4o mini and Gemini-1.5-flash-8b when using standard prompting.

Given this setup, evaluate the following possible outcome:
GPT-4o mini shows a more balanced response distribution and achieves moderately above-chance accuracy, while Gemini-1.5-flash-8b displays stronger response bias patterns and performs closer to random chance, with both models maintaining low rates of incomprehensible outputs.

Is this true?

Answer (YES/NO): NO